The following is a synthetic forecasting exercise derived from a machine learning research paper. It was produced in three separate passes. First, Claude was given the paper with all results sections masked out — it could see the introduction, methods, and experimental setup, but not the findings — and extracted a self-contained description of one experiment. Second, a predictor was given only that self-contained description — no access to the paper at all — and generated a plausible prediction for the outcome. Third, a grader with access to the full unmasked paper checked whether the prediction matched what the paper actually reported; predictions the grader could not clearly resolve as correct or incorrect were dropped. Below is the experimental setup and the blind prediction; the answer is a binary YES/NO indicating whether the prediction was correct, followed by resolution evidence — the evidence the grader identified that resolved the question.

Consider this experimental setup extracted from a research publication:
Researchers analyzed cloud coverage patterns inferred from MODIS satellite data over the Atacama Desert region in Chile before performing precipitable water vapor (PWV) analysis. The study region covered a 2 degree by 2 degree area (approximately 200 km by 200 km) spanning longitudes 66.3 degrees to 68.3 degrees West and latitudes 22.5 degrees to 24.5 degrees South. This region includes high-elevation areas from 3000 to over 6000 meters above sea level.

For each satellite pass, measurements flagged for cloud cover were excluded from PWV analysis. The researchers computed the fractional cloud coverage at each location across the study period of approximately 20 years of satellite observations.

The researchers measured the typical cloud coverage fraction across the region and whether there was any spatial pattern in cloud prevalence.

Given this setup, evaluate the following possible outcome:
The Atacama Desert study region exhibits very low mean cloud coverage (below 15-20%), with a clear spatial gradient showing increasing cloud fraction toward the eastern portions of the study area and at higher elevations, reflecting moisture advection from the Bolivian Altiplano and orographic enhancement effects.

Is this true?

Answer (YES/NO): NO